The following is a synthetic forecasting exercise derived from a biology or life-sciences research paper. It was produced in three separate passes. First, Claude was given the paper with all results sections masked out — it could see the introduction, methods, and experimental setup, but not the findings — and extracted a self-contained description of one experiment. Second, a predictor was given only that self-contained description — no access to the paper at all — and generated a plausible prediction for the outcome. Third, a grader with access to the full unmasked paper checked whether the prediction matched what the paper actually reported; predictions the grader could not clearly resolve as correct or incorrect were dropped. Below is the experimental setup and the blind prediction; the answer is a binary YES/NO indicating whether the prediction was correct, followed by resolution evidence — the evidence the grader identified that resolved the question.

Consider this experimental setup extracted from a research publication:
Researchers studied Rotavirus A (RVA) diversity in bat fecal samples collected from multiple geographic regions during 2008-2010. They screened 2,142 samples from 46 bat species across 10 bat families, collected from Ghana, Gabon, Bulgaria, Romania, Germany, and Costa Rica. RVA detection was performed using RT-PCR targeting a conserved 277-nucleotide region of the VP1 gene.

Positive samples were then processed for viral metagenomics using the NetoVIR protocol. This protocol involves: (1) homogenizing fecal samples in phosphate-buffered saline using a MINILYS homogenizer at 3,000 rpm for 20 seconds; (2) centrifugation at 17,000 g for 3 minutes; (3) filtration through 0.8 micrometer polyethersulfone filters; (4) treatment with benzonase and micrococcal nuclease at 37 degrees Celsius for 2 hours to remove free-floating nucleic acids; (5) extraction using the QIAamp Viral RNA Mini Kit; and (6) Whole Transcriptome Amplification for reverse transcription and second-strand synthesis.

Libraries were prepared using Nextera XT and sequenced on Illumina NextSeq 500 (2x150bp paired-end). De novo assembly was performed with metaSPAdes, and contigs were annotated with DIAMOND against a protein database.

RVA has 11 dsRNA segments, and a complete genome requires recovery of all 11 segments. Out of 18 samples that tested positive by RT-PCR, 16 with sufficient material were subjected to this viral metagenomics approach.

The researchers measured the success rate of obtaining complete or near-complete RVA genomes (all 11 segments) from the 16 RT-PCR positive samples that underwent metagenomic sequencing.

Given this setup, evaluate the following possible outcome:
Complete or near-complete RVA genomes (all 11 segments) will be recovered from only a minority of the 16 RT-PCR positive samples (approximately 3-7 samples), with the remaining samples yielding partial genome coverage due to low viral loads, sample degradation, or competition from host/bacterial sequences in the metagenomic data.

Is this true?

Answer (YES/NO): NO